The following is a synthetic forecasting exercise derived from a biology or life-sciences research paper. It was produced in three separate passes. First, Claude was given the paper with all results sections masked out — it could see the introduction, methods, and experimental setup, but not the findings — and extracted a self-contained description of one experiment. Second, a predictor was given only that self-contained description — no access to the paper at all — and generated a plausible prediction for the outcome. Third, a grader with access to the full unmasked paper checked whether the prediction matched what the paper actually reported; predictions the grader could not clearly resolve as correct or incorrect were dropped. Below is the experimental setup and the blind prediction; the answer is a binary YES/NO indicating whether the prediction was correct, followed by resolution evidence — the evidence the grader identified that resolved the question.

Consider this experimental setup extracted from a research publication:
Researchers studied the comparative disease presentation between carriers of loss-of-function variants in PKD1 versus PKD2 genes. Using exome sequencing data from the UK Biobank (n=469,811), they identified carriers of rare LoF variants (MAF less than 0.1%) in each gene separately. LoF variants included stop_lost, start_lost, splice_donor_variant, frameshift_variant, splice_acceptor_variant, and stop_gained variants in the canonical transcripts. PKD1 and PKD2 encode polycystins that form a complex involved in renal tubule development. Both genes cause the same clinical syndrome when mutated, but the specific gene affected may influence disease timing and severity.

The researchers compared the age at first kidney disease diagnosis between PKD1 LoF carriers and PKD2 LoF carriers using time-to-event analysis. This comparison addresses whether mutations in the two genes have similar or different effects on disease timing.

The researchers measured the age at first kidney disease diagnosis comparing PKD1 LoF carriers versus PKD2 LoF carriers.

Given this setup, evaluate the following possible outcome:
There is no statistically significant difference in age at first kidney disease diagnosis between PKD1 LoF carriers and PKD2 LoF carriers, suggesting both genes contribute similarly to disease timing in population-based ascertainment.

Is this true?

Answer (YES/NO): NO